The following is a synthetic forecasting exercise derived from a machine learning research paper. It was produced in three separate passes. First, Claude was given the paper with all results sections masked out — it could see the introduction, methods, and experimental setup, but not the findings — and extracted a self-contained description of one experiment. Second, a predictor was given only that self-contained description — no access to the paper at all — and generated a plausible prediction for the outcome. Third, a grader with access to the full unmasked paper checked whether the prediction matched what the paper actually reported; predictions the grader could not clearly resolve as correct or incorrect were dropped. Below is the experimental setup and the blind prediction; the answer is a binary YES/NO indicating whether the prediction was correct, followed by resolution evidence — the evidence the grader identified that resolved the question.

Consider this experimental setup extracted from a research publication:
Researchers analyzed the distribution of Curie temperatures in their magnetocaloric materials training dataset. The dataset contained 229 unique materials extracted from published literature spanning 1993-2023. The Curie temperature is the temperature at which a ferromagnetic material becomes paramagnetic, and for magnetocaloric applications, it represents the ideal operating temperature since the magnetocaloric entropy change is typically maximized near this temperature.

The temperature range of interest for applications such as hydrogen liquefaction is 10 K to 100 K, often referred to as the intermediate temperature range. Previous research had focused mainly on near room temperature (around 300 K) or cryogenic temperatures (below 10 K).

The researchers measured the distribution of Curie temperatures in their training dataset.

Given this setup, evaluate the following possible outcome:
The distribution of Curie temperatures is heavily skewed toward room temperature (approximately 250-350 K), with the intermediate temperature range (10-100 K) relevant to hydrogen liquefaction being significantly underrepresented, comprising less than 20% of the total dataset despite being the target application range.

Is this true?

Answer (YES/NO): NO